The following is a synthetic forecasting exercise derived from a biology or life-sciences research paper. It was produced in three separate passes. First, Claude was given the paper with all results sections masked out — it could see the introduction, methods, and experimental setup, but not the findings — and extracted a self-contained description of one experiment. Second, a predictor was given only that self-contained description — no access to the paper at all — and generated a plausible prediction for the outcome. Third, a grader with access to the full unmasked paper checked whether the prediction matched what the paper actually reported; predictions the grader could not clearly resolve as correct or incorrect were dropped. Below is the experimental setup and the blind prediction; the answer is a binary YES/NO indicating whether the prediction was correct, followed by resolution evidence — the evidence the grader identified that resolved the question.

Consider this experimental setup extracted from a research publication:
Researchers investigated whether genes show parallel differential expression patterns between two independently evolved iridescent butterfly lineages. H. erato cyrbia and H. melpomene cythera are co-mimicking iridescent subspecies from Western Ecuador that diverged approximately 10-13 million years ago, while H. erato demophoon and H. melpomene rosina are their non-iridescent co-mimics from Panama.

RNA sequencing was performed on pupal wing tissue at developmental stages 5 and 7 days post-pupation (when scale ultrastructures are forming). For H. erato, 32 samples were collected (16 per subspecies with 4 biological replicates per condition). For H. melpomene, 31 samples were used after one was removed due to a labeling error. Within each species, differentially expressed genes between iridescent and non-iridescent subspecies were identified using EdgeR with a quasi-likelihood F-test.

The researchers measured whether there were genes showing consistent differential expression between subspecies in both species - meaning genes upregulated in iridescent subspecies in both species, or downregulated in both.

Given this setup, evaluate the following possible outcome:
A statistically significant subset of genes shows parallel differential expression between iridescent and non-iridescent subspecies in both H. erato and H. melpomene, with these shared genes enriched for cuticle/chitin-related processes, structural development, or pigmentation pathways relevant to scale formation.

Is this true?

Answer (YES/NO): NO